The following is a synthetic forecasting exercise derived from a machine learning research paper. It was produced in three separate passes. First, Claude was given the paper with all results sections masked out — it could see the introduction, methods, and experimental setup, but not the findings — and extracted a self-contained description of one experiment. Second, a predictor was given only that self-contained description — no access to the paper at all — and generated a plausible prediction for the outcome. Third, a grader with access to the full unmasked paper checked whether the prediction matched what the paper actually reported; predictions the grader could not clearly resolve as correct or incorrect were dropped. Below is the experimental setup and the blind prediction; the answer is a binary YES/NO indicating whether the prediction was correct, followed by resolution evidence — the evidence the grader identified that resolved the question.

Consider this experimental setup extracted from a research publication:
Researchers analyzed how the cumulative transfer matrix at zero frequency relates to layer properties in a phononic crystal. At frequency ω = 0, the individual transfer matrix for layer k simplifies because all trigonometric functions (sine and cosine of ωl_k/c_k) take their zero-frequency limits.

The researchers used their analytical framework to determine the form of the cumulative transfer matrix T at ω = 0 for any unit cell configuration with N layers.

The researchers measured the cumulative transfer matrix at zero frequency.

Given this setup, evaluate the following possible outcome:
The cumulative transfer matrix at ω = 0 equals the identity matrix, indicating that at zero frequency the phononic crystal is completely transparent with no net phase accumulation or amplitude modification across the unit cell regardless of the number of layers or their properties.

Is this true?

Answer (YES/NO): YES